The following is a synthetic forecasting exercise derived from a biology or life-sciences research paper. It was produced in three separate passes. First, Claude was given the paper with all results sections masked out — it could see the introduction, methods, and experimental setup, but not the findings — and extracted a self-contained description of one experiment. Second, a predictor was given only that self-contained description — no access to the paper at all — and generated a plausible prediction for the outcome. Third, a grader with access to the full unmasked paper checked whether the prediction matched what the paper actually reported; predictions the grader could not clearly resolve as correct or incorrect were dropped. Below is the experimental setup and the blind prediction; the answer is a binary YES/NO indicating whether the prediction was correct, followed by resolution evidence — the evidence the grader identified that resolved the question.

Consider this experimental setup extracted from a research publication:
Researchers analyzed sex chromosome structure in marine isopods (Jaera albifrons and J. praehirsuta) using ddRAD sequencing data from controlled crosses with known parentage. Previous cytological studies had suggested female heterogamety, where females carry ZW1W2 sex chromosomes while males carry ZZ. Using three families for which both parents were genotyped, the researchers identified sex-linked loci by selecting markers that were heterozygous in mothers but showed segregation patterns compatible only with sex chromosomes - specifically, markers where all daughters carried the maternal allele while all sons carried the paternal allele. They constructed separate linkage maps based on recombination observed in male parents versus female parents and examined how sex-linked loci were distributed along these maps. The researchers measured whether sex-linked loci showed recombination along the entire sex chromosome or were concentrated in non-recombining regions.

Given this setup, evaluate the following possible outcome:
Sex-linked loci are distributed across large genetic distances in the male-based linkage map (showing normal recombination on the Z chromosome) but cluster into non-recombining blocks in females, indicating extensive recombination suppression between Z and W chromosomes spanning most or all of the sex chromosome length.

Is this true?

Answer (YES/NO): NO